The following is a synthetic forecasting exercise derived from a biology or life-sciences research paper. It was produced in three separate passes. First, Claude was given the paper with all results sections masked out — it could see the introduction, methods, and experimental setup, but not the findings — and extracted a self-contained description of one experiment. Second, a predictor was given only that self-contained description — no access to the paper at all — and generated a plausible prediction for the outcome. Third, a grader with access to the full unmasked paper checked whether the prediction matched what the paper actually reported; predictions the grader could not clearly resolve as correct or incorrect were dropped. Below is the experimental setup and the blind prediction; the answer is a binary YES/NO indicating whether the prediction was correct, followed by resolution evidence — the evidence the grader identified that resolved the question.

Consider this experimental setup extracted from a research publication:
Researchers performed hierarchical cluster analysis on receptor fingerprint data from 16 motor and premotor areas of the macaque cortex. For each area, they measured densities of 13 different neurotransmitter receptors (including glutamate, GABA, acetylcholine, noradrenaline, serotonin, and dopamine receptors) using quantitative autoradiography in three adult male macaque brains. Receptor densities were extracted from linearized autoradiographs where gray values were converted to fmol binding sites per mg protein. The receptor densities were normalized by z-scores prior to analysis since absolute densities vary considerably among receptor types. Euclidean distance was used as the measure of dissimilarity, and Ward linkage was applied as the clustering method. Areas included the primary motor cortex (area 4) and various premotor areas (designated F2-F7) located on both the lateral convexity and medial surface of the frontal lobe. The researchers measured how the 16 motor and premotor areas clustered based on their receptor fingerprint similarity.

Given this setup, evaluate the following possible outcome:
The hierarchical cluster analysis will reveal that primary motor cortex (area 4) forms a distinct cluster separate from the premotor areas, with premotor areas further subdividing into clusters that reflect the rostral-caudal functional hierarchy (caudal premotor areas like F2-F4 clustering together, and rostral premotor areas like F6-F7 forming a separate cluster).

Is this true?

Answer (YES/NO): NO